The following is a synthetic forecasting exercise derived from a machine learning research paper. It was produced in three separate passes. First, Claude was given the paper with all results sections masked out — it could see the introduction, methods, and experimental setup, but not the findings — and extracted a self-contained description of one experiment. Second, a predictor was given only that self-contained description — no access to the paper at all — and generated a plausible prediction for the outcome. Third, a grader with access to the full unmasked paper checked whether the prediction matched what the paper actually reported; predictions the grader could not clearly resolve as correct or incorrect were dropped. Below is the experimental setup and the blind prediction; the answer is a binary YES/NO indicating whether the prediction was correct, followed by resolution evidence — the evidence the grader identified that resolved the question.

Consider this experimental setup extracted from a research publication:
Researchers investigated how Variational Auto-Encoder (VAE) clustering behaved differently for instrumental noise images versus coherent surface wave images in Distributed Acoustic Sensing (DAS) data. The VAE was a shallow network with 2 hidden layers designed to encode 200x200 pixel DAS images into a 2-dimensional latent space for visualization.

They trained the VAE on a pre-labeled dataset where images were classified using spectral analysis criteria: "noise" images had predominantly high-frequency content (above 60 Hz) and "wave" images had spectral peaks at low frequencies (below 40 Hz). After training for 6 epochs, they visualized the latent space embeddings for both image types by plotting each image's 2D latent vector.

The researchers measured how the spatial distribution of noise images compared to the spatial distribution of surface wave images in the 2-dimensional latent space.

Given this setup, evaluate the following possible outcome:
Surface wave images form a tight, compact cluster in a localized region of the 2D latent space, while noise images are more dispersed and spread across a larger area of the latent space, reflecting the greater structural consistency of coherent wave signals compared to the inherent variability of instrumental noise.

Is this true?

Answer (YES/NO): NO